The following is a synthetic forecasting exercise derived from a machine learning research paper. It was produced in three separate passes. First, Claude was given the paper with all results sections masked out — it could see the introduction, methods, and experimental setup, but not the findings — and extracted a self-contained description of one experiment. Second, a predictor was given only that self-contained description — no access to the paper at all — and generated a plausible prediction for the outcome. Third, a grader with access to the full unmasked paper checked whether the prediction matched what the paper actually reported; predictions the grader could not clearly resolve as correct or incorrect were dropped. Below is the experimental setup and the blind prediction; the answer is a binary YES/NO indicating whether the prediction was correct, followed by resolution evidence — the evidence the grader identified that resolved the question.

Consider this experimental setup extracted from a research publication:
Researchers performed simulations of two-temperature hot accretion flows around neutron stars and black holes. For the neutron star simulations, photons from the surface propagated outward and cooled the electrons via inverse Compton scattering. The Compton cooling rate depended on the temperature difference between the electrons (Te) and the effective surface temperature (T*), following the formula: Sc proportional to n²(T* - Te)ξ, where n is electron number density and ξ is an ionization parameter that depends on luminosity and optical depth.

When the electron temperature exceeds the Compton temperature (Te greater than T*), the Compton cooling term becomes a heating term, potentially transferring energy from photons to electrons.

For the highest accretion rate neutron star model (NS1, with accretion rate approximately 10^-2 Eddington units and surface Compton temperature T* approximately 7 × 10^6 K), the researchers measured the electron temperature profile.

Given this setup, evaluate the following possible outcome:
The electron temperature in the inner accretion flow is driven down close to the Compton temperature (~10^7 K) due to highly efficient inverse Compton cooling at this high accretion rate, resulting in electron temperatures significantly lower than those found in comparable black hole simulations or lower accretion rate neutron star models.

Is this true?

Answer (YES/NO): NO